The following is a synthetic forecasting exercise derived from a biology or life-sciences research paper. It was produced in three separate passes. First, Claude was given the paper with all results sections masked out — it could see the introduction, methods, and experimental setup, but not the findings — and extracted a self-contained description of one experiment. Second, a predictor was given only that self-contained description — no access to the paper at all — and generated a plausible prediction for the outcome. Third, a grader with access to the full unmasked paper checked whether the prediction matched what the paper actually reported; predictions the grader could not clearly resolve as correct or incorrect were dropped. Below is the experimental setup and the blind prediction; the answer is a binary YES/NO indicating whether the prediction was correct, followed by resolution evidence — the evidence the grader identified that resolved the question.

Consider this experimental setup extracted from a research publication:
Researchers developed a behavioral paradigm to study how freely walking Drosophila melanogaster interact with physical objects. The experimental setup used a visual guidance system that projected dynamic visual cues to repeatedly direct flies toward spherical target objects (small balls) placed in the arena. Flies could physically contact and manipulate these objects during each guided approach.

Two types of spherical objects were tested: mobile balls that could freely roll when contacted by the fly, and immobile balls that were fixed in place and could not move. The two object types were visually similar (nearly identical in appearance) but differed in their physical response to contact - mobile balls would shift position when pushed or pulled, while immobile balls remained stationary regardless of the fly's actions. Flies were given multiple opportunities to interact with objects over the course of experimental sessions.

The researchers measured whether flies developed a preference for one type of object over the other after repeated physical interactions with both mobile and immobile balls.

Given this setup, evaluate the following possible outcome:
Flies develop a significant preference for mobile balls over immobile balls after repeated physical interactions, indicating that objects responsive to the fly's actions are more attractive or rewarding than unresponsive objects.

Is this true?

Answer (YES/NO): NO